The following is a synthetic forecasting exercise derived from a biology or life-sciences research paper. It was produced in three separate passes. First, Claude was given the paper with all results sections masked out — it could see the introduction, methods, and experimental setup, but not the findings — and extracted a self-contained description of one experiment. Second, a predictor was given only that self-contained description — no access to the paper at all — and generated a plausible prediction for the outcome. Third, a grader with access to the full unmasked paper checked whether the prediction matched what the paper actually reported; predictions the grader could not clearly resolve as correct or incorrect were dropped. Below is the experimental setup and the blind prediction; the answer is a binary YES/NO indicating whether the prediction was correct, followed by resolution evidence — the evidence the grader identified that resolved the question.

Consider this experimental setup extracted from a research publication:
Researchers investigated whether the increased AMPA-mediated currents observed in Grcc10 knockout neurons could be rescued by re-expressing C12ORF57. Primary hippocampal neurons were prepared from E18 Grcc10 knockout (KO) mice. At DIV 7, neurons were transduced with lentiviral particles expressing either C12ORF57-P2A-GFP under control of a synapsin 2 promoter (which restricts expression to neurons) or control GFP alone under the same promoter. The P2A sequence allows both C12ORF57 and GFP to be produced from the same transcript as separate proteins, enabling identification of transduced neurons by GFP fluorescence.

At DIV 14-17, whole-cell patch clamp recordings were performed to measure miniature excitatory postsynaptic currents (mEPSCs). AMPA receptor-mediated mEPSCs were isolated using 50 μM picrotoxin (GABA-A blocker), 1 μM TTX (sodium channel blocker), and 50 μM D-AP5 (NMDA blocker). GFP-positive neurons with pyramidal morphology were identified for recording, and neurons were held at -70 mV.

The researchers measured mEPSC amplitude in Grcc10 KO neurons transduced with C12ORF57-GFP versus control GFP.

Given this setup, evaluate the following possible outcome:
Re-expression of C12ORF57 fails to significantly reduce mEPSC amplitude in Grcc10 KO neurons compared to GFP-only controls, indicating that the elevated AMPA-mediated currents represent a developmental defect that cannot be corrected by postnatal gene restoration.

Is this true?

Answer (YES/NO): NO